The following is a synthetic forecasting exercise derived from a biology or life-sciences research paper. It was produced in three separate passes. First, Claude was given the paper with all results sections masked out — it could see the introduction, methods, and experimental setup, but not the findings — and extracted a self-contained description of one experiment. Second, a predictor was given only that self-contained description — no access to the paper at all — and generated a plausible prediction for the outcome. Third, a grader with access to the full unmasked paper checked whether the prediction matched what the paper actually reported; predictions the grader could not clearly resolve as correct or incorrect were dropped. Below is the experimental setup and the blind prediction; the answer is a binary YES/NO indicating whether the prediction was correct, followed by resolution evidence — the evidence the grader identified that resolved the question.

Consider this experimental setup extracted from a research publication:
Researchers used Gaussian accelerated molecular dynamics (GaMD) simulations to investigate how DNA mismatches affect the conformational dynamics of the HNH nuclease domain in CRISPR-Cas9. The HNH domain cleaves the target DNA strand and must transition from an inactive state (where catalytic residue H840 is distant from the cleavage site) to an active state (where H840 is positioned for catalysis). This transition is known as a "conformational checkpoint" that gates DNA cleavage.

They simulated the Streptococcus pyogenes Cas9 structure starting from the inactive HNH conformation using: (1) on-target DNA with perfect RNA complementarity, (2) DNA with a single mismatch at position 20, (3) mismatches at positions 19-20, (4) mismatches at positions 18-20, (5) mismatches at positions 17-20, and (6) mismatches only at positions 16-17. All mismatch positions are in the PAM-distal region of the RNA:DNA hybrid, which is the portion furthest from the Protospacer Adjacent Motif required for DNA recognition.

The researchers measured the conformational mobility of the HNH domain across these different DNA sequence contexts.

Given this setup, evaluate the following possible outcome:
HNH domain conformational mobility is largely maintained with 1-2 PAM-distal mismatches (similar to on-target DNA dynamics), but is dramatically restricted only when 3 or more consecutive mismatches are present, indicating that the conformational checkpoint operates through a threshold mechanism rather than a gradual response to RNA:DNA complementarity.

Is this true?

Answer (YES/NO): NO